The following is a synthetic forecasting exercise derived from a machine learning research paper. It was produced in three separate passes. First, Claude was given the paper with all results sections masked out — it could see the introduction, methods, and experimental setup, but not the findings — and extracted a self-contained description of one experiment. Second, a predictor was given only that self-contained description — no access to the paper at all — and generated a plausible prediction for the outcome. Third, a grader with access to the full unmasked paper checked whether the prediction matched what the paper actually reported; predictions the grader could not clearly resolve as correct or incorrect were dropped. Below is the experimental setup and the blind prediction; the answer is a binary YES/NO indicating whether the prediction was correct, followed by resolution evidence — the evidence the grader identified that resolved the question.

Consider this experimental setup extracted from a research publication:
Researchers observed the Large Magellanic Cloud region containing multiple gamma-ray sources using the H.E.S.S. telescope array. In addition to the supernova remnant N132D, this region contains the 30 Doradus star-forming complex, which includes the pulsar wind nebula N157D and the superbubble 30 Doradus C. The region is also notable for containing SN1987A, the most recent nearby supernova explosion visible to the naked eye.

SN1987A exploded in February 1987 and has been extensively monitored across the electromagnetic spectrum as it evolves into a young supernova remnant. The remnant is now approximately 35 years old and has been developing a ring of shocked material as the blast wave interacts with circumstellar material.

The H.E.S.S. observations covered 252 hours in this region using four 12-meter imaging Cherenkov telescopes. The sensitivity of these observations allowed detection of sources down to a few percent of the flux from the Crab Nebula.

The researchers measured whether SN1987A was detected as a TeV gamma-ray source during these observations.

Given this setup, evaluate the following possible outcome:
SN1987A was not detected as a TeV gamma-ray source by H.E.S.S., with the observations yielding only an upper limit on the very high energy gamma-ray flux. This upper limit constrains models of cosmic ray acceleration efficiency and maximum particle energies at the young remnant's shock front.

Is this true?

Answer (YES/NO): NO